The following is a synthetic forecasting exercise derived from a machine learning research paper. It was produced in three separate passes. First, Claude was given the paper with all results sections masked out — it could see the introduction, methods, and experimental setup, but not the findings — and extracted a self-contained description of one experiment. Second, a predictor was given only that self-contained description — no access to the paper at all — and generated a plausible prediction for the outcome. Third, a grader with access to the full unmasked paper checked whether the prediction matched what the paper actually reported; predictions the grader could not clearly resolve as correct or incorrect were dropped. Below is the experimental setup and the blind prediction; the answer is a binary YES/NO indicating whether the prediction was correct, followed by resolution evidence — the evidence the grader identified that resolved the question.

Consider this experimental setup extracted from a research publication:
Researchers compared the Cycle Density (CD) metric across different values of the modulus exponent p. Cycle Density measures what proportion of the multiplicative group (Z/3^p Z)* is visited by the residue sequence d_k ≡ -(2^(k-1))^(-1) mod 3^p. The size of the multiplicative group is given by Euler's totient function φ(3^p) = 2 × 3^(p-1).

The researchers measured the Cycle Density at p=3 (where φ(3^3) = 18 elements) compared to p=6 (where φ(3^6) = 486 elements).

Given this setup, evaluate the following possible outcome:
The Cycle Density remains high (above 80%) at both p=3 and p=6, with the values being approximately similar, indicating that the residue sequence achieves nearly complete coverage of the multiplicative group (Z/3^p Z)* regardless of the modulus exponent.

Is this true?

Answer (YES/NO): NO